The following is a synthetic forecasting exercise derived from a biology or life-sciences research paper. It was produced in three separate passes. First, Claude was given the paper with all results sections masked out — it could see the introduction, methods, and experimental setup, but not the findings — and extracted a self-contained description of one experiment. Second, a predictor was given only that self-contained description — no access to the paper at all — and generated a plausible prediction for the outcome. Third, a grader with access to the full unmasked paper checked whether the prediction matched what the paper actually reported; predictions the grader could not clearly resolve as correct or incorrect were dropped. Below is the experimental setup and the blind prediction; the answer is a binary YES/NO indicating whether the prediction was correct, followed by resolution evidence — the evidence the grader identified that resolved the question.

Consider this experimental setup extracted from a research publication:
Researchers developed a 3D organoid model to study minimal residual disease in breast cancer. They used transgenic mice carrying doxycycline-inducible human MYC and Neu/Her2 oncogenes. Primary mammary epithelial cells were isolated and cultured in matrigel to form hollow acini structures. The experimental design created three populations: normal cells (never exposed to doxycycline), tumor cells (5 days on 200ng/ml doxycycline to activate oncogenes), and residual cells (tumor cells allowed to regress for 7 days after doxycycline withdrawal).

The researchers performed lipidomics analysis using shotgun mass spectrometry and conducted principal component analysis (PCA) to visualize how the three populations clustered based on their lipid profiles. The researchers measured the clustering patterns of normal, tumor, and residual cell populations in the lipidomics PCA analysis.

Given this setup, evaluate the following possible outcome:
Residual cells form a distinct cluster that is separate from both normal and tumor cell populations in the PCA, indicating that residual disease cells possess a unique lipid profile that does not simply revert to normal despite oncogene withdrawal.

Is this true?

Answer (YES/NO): NO